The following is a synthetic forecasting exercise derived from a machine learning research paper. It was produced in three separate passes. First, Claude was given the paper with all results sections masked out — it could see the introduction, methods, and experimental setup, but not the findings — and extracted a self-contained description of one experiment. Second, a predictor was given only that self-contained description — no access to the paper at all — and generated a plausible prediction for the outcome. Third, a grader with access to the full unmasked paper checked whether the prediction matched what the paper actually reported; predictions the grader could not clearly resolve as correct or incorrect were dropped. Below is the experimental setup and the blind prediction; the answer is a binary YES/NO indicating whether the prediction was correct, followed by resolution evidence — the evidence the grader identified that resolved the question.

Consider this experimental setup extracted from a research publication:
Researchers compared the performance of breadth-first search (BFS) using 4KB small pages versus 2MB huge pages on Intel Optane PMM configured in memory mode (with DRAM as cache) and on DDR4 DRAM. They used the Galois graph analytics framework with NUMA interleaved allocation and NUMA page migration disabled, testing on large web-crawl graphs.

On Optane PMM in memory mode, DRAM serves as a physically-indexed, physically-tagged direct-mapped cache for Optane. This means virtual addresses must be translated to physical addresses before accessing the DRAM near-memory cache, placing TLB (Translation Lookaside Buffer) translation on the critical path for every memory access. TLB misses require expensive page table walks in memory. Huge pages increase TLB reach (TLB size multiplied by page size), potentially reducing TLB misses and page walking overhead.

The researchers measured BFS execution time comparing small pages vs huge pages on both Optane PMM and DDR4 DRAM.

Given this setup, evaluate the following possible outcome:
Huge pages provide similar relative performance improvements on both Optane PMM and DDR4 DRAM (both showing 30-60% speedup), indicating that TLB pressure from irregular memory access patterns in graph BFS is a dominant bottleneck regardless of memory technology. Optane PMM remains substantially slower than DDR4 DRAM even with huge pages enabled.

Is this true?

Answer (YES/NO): NO